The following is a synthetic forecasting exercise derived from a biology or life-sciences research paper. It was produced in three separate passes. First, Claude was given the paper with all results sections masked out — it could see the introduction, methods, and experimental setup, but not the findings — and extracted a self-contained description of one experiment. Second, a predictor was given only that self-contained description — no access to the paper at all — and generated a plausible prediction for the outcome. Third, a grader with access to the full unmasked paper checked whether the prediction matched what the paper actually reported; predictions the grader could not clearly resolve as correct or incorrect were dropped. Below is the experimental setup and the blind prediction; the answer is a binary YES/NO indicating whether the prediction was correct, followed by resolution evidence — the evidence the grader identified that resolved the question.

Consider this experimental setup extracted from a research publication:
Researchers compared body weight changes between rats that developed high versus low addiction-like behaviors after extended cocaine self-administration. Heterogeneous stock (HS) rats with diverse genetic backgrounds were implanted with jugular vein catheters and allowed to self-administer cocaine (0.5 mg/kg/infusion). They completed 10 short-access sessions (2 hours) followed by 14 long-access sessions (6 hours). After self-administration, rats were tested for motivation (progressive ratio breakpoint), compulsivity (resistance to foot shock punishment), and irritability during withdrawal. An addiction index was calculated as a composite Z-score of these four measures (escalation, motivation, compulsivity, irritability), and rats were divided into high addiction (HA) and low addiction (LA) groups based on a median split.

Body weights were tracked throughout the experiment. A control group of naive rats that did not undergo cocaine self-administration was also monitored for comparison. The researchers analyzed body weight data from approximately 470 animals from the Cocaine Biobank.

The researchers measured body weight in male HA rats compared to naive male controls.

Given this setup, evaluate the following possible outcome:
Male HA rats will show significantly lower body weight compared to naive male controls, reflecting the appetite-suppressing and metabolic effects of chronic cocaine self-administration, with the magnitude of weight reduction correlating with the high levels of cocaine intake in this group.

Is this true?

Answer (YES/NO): NO